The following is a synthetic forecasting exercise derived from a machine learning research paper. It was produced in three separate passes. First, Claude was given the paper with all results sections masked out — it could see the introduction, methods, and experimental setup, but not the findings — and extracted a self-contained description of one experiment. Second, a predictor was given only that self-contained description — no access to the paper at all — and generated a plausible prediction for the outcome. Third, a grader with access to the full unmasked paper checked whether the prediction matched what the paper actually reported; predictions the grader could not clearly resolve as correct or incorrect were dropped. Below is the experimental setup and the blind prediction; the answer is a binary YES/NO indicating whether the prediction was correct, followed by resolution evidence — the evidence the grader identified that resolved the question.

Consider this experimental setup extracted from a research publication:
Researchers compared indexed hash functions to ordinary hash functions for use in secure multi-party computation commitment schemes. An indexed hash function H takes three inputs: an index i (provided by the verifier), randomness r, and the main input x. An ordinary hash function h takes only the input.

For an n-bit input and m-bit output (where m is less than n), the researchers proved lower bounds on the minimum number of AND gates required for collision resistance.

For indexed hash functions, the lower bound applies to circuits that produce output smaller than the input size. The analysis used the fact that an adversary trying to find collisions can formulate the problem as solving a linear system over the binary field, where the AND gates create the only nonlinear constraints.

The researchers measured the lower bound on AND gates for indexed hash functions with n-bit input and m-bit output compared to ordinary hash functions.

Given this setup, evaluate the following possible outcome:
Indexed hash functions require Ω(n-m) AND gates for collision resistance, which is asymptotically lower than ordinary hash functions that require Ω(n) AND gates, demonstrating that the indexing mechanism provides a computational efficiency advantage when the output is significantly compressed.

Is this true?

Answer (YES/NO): NO